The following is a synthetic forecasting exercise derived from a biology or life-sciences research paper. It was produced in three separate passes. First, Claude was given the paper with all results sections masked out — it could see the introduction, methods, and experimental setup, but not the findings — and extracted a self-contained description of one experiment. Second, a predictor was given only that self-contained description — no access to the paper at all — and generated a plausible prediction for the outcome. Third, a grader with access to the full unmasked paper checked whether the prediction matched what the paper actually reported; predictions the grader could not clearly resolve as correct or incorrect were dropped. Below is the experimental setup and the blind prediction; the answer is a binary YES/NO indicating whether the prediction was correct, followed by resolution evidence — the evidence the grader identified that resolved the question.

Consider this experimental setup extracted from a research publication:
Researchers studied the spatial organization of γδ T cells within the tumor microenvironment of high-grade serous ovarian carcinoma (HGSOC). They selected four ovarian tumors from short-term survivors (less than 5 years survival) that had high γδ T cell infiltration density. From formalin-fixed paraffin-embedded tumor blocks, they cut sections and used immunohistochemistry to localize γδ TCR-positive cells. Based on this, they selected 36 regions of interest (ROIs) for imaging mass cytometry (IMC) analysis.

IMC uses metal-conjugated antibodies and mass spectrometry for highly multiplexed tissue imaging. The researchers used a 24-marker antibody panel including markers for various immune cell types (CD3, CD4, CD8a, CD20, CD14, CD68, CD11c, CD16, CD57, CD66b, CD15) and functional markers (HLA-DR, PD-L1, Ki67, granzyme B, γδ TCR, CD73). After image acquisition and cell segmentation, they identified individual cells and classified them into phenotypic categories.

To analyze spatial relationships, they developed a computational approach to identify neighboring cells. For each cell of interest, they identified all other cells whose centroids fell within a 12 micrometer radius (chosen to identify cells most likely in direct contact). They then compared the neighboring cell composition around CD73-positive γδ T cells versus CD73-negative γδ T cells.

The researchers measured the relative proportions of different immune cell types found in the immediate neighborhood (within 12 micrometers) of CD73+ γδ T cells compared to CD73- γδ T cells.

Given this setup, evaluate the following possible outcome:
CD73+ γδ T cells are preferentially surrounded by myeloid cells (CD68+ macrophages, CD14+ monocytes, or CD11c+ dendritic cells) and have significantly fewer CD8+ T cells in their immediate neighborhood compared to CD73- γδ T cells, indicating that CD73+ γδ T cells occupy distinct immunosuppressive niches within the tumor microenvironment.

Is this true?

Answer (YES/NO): NO